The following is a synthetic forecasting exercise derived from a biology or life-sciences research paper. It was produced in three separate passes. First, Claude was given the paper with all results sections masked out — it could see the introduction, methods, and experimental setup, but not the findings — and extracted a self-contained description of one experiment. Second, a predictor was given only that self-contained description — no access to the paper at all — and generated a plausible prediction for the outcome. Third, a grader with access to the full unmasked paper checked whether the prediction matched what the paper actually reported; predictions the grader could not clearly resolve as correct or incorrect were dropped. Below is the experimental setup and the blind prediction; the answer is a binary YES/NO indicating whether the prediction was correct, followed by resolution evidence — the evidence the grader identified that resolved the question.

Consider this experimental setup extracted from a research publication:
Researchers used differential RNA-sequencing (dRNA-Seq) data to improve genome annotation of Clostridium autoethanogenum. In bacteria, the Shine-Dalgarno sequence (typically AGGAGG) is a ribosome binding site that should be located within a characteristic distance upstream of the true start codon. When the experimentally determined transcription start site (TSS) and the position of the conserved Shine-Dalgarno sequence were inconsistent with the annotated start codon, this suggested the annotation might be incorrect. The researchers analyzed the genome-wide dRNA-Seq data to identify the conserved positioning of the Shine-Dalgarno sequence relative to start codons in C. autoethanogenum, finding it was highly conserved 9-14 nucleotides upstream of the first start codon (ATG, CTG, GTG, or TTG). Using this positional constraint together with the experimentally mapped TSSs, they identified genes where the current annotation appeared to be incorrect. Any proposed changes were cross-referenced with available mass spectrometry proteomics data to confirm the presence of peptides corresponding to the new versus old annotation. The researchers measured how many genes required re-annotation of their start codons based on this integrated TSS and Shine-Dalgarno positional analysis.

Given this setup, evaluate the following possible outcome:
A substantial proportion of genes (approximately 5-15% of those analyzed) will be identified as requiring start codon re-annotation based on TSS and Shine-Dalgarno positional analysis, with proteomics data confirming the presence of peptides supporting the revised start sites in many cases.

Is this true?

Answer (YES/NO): NO